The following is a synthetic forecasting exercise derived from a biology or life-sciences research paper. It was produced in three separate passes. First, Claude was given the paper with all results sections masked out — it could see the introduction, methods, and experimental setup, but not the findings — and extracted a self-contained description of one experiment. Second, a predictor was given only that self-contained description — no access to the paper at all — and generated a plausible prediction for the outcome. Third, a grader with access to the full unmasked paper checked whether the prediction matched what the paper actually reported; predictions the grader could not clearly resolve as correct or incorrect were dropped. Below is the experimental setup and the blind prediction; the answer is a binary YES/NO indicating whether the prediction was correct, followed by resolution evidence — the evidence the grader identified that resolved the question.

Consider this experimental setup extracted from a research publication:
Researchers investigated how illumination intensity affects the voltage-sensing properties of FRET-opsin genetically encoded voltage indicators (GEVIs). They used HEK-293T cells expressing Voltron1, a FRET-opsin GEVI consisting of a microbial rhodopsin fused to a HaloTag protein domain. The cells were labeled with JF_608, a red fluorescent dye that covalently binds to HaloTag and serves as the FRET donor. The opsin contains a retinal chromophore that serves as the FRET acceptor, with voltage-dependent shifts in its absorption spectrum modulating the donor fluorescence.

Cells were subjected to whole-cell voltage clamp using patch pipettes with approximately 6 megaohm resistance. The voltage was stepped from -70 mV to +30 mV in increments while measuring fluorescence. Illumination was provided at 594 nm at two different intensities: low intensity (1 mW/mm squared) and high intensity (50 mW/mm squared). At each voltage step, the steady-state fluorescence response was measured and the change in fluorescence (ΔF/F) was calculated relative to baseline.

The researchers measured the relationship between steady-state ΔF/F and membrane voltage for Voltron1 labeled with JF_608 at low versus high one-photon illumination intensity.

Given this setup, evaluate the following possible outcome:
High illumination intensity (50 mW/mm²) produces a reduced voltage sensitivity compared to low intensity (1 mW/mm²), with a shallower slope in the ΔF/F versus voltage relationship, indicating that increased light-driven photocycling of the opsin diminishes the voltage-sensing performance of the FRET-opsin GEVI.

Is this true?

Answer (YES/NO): NO